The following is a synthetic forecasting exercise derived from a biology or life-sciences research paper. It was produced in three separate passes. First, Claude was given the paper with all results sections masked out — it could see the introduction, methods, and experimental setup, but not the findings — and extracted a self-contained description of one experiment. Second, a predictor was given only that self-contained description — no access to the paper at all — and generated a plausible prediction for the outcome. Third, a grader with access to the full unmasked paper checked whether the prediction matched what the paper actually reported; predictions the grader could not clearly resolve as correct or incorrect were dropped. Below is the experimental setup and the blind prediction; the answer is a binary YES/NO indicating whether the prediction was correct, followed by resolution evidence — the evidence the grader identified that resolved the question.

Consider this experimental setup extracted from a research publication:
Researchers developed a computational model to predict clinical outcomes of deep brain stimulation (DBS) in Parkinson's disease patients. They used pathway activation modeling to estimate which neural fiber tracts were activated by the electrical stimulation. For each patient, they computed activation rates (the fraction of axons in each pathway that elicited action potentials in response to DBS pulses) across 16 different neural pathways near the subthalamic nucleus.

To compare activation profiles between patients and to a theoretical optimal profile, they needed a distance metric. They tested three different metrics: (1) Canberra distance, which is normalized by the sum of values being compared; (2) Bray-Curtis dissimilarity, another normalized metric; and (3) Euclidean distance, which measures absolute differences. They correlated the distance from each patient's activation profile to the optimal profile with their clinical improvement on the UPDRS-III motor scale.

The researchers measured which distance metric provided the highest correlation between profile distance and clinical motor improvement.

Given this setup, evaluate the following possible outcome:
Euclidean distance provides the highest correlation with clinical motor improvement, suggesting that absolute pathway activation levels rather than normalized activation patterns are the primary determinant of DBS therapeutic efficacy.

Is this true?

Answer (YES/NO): NO